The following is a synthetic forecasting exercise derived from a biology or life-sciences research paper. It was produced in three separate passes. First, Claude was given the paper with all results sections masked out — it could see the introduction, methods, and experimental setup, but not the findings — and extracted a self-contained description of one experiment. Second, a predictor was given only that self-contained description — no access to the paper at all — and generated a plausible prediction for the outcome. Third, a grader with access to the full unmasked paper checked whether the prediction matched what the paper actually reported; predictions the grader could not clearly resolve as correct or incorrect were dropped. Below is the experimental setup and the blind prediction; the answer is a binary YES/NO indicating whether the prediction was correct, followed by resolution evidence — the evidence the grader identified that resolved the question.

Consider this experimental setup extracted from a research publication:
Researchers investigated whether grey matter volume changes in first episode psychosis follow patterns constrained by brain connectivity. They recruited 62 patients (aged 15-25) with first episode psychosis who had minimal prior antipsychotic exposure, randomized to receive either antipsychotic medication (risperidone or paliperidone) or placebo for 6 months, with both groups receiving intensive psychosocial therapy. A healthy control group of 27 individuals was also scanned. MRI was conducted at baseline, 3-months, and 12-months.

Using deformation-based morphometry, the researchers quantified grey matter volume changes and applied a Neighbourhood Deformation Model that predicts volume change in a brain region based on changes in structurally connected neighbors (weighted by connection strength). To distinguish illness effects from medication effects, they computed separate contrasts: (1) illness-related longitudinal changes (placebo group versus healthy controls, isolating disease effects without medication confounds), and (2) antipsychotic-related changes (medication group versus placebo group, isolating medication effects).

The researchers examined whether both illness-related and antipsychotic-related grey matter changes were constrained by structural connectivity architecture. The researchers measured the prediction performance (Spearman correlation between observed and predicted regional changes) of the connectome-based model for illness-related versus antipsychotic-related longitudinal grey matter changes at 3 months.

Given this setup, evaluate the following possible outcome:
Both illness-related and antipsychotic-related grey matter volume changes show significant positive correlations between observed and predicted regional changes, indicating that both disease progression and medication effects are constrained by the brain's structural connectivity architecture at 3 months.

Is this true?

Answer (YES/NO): YES